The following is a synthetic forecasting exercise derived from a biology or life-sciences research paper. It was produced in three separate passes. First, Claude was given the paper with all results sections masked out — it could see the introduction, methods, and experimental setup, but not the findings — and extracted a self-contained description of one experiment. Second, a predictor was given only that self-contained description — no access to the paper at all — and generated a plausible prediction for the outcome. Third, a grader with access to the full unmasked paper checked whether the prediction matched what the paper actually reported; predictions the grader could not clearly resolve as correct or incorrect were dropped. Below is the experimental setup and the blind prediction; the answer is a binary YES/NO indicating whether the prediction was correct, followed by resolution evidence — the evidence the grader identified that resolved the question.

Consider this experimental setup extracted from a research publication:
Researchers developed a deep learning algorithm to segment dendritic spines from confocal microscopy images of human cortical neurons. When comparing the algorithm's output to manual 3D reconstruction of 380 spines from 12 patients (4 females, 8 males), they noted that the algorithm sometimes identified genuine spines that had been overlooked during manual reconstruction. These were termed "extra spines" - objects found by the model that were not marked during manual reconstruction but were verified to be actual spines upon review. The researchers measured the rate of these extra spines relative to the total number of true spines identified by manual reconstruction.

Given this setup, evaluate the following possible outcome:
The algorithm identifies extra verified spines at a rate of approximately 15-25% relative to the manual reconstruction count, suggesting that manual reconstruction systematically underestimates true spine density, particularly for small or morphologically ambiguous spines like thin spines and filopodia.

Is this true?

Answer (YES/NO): NO